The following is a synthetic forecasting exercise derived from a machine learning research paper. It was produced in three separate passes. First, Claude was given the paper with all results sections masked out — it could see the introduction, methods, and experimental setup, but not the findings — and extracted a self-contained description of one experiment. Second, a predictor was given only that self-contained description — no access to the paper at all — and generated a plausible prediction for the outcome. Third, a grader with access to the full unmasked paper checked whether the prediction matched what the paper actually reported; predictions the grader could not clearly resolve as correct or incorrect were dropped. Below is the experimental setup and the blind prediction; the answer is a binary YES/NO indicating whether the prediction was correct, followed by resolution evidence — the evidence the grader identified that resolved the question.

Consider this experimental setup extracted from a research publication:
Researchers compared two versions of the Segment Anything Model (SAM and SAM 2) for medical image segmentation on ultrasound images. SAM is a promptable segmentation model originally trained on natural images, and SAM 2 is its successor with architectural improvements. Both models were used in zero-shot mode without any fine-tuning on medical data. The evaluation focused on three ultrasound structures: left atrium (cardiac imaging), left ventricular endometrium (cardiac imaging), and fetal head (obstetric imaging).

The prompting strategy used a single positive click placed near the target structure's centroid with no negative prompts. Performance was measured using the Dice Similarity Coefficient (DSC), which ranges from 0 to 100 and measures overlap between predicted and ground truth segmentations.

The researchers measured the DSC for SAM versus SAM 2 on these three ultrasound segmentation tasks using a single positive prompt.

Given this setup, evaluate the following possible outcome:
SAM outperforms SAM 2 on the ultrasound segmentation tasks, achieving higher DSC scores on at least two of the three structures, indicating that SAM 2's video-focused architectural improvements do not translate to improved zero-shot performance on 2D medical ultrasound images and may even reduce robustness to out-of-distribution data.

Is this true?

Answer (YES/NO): YES